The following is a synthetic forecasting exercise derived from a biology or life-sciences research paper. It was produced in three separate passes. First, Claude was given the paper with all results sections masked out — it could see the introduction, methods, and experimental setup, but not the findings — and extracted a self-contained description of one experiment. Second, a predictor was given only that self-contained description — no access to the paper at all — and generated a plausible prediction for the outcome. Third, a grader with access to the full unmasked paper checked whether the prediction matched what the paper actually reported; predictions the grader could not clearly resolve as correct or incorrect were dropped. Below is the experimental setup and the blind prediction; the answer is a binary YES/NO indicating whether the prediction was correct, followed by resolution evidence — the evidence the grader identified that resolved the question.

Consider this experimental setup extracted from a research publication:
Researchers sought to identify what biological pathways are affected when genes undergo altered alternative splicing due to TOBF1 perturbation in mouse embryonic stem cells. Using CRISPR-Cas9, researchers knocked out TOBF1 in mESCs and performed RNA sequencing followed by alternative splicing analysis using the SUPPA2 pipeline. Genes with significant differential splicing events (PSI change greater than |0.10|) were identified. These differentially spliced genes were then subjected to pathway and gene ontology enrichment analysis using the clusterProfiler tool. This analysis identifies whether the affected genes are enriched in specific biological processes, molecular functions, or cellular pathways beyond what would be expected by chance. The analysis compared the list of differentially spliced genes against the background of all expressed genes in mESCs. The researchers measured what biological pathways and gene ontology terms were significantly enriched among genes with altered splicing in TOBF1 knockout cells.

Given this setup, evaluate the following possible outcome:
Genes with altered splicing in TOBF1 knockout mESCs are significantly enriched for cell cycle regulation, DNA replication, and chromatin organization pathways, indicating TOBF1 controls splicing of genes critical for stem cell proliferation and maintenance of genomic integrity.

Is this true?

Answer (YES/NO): NO